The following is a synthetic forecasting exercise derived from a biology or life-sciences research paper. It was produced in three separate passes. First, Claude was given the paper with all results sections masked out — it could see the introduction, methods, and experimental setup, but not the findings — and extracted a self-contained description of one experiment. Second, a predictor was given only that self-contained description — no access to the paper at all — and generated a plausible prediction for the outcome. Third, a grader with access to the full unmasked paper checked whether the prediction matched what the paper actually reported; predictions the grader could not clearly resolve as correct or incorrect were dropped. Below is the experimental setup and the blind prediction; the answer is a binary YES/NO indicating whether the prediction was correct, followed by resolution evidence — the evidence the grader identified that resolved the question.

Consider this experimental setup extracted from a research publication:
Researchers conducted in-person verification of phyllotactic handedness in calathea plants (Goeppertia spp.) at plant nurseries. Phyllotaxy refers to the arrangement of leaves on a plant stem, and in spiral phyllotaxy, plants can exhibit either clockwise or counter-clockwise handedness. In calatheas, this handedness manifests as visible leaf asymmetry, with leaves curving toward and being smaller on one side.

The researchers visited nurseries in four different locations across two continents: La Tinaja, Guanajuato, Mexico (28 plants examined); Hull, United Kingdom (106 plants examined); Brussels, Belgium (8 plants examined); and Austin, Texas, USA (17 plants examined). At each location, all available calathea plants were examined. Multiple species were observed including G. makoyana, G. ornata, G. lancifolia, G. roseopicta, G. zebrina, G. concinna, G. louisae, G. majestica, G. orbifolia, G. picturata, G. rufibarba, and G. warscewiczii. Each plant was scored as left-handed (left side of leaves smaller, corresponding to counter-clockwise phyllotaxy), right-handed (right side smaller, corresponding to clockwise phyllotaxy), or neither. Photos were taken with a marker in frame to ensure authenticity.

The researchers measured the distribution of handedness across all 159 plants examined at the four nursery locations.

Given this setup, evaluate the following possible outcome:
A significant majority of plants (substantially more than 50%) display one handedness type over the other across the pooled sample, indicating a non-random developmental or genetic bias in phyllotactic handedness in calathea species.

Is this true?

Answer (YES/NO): YES